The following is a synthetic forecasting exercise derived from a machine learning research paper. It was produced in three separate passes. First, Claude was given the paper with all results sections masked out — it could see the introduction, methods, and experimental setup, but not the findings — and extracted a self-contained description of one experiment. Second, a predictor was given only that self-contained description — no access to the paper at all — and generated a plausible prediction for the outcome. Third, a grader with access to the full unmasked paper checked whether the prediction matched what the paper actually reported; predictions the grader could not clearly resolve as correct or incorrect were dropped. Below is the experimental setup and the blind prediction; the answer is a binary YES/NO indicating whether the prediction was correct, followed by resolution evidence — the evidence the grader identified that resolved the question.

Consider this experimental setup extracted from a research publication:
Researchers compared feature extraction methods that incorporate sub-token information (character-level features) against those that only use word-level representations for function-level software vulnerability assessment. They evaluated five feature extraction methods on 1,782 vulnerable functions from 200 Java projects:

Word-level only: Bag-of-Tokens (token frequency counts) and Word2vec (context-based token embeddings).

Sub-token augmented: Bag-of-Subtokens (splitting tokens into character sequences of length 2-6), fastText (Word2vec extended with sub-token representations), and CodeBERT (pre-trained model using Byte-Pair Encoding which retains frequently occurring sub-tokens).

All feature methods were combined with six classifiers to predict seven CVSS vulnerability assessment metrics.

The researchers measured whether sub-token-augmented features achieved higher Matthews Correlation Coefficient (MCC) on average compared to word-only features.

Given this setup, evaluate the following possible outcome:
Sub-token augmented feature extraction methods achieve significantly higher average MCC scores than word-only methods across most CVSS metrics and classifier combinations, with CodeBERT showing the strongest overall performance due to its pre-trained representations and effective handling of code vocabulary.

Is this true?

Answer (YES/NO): NO